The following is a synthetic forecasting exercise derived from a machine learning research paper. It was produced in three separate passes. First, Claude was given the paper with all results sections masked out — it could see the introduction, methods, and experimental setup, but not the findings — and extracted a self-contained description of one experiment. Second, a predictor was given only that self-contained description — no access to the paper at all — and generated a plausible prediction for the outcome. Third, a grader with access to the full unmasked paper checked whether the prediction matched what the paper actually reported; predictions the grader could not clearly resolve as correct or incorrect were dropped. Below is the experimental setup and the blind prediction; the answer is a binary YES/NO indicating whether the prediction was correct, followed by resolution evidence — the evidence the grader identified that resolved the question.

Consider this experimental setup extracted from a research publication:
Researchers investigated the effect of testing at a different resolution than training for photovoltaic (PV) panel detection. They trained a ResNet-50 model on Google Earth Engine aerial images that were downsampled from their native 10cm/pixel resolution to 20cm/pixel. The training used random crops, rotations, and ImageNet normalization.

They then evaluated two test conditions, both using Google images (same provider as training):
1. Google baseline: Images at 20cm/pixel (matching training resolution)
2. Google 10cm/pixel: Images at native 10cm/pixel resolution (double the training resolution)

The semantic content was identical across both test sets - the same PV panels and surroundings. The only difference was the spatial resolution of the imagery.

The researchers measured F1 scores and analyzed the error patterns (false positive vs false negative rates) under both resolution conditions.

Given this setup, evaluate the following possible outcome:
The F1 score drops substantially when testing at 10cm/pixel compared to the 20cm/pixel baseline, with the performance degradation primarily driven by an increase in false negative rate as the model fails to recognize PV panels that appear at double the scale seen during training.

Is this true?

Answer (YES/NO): YES